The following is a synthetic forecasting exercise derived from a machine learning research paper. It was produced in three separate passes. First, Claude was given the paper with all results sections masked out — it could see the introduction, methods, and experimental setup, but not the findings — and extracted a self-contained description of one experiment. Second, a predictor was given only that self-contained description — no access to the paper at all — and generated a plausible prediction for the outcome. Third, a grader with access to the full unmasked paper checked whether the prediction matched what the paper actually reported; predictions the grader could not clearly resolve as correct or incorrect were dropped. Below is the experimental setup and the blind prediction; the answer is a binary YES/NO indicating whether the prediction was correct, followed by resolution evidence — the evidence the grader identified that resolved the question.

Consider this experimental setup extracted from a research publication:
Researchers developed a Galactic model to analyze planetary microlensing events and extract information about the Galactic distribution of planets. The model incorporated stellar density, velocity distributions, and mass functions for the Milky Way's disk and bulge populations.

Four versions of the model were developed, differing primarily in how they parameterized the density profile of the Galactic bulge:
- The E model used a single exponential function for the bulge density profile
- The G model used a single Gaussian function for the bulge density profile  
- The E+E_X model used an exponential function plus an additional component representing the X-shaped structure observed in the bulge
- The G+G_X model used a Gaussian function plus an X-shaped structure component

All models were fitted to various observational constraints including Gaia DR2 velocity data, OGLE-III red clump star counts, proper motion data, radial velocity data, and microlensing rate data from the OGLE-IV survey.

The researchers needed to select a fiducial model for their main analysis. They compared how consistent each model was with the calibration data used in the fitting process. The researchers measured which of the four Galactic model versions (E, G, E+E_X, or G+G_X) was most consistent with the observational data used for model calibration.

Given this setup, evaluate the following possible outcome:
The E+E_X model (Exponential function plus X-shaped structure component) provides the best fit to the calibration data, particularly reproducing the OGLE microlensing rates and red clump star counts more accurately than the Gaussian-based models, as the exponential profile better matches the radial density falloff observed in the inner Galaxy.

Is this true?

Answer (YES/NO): YES